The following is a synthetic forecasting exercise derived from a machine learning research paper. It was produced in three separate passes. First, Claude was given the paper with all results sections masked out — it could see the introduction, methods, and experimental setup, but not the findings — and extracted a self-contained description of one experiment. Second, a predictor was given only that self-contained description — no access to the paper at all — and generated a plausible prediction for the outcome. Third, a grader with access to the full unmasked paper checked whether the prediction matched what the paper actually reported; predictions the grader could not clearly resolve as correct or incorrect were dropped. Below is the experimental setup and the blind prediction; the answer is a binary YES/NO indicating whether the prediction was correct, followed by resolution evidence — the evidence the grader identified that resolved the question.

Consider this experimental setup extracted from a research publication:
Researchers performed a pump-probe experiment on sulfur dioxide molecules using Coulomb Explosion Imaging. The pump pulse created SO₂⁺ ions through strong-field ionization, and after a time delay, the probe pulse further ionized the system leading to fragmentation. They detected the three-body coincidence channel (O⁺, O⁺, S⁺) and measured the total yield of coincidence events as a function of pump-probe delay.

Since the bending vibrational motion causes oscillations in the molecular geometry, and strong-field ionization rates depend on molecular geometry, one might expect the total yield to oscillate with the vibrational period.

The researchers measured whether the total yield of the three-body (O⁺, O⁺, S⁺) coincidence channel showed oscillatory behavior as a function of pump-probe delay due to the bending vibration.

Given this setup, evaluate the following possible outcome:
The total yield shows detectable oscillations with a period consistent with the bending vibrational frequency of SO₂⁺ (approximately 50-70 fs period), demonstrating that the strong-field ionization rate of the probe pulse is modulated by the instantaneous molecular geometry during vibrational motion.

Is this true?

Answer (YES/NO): NO